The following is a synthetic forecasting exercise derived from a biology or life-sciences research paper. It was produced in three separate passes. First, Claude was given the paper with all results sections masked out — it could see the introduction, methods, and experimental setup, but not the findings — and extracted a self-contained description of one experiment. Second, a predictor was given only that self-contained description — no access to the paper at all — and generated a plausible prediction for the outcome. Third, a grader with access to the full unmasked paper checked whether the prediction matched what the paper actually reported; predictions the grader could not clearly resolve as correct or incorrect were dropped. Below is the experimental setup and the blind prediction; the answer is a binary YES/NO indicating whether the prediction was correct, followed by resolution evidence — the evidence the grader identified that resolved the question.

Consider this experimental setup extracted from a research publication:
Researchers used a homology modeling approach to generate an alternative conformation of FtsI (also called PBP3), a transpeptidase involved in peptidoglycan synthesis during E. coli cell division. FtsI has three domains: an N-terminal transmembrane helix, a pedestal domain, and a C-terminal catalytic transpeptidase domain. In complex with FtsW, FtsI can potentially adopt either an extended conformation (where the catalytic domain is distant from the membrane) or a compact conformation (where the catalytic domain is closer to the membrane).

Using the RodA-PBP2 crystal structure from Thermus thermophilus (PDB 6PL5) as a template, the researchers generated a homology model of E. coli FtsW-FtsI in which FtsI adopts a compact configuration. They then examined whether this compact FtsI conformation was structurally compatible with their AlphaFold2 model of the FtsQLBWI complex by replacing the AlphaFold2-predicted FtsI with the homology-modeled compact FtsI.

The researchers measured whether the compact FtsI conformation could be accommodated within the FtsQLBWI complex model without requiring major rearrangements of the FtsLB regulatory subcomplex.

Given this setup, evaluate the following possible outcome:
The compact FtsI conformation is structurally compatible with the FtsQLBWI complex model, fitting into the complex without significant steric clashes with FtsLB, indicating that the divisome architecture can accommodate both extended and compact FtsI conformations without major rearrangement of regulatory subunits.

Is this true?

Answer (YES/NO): YES